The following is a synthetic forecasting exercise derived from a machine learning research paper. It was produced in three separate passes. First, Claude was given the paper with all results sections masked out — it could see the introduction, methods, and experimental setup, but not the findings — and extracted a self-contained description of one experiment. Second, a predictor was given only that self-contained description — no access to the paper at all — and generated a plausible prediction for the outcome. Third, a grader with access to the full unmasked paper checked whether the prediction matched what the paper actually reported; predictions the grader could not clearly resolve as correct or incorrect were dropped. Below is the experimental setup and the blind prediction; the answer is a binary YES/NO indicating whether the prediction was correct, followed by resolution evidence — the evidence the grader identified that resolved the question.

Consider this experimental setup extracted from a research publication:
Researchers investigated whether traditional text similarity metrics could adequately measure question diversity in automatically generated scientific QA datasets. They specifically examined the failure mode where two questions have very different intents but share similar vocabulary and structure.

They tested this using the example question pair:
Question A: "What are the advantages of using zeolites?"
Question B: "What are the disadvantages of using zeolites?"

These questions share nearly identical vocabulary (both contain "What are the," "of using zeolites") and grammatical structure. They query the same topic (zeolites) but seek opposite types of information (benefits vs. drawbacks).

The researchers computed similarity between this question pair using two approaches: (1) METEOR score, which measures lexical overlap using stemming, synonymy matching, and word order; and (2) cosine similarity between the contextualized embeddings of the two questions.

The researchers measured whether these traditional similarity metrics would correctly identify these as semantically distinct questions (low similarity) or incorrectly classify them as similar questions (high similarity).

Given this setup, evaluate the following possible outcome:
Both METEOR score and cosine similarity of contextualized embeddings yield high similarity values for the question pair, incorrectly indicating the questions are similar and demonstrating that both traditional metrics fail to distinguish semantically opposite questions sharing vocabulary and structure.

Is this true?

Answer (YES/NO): YES